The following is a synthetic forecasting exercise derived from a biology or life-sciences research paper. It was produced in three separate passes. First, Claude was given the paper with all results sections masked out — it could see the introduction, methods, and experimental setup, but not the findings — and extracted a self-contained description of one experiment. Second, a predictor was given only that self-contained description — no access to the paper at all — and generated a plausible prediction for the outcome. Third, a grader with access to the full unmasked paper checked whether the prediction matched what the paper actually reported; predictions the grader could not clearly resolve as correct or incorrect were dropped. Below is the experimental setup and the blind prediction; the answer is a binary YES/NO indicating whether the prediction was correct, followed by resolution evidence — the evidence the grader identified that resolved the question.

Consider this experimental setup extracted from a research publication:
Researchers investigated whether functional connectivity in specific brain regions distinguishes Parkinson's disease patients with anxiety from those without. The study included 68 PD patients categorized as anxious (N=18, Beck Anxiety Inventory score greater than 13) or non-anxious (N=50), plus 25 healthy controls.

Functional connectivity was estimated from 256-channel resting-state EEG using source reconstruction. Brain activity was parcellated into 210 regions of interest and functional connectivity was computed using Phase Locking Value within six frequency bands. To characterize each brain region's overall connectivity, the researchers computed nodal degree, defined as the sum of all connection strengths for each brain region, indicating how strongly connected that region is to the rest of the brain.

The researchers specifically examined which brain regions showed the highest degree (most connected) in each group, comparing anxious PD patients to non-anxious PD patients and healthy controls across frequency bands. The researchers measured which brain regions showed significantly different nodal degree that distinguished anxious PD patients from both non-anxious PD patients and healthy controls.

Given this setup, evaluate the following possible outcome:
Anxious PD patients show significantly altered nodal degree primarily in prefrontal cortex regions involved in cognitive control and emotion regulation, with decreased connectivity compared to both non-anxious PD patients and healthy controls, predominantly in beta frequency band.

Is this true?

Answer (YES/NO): NO